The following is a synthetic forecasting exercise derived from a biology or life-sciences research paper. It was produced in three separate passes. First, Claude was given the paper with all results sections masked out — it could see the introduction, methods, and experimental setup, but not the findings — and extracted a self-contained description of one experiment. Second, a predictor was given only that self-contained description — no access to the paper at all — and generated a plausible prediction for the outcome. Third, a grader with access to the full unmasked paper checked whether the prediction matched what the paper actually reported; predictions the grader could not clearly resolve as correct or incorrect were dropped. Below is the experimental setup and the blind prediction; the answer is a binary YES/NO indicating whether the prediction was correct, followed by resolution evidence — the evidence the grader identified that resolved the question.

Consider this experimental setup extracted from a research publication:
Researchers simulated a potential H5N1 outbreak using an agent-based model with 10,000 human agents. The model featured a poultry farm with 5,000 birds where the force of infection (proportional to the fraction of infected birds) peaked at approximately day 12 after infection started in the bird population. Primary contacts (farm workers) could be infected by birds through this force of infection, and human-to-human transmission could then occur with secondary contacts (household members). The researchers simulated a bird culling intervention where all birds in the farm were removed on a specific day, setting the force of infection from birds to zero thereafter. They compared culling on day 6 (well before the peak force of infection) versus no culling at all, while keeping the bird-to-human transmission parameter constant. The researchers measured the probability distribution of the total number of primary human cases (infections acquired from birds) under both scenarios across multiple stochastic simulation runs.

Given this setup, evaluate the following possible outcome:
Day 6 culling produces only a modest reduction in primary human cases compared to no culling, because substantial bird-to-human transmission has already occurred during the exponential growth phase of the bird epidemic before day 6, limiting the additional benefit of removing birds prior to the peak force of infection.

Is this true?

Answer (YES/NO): NO